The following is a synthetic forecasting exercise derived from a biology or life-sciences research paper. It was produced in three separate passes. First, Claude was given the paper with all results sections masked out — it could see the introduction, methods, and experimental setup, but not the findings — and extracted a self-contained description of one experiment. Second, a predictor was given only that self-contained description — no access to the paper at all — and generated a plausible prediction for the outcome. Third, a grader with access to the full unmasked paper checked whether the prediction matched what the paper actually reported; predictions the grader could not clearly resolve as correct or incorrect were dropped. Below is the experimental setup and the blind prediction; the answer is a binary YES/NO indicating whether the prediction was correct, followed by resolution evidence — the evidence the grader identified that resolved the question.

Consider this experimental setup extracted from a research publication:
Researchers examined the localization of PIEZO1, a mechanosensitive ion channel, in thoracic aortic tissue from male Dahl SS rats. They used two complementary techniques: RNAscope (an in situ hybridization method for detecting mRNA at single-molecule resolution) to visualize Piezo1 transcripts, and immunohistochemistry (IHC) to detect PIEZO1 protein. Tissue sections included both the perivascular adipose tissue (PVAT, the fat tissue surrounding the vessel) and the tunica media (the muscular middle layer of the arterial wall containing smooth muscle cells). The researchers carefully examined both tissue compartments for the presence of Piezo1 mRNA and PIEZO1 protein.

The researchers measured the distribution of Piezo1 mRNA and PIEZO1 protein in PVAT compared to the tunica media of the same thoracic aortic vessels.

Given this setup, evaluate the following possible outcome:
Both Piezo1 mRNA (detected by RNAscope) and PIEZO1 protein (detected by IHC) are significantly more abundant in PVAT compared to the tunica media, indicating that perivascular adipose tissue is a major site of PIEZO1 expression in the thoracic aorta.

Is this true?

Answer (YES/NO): YES